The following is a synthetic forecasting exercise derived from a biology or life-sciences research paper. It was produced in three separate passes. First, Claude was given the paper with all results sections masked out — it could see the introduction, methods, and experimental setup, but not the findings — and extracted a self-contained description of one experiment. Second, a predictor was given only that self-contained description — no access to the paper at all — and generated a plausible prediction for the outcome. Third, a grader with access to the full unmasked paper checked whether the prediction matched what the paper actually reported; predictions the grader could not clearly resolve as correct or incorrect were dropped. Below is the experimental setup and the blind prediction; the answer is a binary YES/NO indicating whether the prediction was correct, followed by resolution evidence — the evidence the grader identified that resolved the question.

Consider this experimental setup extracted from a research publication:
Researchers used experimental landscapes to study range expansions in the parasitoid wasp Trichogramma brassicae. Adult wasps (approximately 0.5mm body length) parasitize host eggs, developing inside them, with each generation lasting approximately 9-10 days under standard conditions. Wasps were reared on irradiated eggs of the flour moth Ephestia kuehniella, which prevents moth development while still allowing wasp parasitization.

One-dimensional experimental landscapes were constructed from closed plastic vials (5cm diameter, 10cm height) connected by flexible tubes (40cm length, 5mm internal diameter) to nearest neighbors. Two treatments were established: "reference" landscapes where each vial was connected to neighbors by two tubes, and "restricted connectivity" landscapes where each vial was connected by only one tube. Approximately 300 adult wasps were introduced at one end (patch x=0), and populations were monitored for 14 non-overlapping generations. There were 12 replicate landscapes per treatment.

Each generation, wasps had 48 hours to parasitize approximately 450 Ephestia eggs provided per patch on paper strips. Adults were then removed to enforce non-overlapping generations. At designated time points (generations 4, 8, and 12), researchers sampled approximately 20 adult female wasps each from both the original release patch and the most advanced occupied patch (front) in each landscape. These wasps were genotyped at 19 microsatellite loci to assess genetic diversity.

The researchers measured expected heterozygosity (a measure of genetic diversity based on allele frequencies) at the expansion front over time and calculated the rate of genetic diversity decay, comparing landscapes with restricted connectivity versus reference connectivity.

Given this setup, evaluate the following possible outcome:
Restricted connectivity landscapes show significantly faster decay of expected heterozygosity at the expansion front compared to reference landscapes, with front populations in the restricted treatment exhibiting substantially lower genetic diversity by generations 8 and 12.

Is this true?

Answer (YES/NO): NO